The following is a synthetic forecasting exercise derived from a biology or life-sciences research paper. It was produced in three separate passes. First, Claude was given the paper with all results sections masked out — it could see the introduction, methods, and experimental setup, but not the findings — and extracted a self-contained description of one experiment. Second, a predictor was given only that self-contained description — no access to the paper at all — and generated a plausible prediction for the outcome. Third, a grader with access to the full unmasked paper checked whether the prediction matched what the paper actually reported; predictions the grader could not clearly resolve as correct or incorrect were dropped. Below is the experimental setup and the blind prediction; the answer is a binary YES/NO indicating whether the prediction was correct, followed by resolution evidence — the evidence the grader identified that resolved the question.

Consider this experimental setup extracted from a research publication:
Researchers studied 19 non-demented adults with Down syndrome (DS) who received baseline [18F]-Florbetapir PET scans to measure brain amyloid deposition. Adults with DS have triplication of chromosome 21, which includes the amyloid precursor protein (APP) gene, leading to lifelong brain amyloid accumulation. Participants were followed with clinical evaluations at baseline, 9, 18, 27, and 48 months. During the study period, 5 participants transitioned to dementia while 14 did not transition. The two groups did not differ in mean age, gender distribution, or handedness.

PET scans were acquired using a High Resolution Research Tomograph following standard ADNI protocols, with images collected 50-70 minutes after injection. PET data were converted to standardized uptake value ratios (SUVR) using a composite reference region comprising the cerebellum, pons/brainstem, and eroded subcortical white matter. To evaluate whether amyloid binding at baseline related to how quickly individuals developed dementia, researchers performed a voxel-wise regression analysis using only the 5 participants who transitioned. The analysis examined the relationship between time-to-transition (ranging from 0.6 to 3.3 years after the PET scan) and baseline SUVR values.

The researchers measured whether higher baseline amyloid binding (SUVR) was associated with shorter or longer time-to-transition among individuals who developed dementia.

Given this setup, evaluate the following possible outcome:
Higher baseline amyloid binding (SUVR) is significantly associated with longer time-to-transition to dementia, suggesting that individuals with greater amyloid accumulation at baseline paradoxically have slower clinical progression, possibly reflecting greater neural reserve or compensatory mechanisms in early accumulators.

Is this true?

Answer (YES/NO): NO